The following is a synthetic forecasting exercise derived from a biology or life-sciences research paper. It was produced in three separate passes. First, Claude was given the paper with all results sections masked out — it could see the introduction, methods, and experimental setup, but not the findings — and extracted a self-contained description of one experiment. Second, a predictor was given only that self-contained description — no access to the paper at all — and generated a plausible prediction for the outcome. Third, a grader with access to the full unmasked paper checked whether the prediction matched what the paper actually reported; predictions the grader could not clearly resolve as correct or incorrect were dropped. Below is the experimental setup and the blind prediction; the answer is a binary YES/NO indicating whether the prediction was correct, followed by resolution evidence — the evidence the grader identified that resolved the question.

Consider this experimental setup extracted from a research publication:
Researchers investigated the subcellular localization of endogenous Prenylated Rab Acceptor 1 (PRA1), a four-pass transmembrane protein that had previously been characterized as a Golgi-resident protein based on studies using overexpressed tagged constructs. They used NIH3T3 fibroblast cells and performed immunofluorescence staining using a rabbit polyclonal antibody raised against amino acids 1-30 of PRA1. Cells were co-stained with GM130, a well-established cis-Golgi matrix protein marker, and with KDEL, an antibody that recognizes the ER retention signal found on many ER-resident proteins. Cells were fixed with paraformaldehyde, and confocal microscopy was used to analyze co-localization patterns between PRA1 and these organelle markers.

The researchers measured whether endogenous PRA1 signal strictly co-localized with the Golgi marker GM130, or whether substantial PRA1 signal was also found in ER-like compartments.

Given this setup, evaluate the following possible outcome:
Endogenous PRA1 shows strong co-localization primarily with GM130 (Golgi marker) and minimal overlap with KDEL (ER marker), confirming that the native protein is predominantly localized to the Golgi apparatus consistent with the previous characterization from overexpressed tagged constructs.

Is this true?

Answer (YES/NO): NO